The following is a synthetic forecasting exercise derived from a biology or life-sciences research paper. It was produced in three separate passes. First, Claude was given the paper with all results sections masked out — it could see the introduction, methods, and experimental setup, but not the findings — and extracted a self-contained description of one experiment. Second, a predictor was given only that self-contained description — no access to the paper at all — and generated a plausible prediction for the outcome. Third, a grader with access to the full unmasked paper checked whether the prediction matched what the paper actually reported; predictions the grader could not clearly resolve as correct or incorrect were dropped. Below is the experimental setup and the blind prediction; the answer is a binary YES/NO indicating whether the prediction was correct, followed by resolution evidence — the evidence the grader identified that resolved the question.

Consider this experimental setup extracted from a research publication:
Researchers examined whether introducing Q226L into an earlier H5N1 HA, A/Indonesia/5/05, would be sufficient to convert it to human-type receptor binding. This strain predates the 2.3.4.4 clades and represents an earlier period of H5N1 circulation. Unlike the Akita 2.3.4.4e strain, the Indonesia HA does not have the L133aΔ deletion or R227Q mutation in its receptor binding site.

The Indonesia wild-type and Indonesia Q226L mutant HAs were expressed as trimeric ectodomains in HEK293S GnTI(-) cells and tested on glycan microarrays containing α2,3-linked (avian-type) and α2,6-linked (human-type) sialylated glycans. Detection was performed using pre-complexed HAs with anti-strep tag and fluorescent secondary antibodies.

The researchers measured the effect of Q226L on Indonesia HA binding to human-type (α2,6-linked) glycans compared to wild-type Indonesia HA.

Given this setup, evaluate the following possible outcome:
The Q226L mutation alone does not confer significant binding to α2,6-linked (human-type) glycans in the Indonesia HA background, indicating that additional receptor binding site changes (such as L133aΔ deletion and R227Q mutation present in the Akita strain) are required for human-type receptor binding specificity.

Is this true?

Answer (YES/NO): YES